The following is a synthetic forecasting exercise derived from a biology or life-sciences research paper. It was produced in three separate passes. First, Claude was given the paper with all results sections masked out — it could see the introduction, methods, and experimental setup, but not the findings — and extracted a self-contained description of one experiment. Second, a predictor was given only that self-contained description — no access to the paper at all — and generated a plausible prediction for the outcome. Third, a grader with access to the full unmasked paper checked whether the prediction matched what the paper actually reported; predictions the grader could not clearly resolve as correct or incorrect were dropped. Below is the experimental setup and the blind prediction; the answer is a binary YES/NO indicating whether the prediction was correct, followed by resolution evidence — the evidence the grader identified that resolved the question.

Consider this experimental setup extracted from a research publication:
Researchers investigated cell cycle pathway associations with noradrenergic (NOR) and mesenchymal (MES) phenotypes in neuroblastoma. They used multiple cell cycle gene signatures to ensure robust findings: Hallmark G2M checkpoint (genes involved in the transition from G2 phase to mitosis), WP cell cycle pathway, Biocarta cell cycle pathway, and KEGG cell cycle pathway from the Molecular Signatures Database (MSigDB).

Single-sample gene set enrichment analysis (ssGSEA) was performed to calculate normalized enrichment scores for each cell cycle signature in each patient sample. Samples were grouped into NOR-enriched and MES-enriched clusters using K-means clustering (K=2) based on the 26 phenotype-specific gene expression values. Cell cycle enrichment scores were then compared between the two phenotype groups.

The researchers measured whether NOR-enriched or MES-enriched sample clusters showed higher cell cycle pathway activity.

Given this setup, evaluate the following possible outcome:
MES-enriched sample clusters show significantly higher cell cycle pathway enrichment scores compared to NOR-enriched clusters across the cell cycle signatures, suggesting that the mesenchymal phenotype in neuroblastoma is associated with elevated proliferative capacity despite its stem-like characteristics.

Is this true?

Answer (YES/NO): NO